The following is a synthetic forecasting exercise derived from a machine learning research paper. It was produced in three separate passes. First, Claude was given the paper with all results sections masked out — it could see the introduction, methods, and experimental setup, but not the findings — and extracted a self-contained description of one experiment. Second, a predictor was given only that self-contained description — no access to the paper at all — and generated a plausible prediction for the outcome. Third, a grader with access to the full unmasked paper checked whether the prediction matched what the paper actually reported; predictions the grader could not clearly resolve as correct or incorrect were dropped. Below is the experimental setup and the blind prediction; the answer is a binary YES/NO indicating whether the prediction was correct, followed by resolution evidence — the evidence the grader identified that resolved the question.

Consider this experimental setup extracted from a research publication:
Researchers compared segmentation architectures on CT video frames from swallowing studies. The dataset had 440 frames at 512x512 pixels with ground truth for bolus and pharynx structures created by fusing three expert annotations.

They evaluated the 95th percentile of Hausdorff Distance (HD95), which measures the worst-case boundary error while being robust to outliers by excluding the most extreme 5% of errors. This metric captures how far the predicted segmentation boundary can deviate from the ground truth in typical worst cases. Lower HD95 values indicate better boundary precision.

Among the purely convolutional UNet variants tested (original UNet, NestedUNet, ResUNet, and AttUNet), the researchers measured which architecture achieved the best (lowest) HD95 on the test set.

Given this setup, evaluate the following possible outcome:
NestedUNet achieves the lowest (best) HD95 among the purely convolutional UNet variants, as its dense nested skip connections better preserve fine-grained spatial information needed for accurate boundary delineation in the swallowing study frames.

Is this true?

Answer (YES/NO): NO